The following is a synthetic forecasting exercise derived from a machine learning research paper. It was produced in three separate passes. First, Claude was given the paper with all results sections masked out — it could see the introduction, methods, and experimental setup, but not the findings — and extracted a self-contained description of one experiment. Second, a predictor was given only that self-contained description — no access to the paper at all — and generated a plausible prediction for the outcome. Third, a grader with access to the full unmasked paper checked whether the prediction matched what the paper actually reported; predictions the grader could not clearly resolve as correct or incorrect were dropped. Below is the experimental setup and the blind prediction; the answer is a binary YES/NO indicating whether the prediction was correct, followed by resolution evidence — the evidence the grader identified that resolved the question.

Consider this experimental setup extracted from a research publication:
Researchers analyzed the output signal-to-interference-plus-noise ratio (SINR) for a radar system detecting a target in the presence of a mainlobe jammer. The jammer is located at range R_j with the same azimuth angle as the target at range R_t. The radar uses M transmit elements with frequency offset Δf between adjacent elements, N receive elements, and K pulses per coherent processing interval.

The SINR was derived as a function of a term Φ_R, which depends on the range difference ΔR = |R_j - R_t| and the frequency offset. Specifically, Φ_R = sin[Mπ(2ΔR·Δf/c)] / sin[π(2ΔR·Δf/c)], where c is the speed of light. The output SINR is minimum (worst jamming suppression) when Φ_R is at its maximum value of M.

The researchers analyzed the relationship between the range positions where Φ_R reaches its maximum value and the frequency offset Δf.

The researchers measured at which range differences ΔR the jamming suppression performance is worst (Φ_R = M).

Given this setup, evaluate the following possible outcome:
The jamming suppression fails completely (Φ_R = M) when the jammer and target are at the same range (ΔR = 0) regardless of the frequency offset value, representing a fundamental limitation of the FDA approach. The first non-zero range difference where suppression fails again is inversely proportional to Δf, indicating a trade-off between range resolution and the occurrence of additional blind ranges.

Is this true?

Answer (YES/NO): NO